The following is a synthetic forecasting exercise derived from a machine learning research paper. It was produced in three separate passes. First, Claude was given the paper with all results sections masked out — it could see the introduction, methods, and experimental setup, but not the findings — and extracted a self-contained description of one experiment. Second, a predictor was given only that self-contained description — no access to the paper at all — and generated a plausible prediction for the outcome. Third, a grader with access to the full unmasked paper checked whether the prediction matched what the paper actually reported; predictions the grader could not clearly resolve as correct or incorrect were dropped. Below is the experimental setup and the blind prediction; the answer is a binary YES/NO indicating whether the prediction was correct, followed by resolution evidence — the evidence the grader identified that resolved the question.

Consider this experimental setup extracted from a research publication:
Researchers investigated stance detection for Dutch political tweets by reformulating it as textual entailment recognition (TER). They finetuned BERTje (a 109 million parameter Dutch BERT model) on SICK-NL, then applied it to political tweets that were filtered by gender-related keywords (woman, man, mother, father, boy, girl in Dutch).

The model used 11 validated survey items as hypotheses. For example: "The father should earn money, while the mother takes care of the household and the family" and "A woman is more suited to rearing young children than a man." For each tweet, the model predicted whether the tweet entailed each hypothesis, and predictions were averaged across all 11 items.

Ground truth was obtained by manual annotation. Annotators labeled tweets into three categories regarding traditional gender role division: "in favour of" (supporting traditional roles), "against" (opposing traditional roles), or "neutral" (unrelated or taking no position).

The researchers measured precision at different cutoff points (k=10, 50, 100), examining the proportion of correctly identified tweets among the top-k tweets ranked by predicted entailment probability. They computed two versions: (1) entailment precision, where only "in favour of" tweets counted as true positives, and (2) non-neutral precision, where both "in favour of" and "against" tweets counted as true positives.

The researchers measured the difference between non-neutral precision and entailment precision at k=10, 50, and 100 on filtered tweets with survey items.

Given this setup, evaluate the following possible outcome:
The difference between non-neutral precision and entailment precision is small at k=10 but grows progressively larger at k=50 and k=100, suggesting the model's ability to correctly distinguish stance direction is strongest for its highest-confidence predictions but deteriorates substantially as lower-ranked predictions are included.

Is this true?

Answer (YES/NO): NO